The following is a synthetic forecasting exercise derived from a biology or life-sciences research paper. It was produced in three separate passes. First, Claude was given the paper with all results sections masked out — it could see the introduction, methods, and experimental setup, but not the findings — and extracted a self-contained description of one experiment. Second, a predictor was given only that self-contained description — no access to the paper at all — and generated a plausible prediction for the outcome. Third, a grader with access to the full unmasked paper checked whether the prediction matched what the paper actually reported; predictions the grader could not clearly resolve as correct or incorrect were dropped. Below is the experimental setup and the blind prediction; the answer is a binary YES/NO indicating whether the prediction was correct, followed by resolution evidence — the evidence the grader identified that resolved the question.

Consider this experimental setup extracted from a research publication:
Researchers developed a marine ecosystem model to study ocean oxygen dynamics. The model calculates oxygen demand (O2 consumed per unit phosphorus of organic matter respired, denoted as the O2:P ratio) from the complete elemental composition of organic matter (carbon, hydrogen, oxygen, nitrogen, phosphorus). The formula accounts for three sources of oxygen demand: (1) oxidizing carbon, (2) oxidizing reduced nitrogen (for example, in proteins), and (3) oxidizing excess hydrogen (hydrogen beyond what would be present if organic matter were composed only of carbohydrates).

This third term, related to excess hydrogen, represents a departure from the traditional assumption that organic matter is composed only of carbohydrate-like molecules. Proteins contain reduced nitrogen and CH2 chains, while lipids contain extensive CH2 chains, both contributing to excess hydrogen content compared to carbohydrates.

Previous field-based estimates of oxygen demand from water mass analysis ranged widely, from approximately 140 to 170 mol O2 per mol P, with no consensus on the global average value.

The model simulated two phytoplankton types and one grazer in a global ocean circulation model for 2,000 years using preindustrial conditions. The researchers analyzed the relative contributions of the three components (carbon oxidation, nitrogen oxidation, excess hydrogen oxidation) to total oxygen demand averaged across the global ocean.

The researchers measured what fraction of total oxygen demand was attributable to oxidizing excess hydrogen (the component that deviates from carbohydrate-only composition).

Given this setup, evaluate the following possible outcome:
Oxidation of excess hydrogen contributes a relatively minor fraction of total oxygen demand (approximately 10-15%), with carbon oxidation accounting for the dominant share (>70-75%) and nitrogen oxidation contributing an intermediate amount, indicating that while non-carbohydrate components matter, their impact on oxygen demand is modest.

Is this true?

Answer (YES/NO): NO